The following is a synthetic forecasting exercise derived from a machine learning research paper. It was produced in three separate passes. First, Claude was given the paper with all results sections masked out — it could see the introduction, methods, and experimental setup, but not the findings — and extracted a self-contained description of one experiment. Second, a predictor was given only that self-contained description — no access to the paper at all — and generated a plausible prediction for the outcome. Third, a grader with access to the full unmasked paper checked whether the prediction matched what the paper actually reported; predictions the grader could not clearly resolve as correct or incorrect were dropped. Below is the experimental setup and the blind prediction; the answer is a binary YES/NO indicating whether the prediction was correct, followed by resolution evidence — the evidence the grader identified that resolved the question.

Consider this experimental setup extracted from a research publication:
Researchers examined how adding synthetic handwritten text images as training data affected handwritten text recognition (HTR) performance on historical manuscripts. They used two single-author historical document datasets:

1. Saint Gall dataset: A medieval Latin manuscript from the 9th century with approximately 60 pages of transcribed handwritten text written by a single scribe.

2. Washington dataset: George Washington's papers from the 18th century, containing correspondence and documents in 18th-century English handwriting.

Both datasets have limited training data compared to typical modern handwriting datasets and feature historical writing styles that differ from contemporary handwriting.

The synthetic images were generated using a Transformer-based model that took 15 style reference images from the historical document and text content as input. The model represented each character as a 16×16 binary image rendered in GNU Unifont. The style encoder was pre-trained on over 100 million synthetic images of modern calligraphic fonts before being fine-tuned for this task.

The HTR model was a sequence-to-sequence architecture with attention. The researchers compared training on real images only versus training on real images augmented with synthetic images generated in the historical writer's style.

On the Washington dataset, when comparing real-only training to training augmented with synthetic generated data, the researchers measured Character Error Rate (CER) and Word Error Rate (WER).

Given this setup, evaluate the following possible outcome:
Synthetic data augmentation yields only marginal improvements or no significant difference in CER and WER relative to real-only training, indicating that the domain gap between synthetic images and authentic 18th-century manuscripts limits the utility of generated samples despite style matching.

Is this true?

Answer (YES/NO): NO